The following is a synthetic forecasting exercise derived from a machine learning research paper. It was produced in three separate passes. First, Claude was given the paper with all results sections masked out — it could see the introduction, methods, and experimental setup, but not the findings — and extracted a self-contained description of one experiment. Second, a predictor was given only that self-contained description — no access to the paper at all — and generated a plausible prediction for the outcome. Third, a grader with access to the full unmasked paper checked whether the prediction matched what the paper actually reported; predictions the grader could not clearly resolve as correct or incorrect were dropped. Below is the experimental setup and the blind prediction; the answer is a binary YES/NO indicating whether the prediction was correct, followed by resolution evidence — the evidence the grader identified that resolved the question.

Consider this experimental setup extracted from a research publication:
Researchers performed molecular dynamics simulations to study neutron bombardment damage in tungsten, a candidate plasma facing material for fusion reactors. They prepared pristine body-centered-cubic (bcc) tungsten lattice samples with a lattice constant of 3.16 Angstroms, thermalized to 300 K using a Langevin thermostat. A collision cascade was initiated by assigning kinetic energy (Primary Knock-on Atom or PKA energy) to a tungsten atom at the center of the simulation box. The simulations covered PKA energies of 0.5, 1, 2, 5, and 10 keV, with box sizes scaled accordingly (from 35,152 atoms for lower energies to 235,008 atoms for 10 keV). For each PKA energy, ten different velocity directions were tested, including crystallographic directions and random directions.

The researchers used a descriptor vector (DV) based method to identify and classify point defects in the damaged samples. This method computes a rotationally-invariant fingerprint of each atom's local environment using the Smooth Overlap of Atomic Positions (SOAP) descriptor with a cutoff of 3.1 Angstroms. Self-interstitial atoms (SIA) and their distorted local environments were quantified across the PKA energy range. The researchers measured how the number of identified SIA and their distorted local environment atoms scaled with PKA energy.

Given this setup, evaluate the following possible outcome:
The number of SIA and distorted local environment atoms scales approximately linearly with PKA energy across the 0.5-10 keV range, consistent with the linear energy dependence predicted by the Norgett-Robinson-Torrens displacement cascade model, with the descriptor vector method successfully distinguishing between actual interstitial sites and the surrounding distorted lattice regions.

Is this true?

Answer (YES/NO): NO